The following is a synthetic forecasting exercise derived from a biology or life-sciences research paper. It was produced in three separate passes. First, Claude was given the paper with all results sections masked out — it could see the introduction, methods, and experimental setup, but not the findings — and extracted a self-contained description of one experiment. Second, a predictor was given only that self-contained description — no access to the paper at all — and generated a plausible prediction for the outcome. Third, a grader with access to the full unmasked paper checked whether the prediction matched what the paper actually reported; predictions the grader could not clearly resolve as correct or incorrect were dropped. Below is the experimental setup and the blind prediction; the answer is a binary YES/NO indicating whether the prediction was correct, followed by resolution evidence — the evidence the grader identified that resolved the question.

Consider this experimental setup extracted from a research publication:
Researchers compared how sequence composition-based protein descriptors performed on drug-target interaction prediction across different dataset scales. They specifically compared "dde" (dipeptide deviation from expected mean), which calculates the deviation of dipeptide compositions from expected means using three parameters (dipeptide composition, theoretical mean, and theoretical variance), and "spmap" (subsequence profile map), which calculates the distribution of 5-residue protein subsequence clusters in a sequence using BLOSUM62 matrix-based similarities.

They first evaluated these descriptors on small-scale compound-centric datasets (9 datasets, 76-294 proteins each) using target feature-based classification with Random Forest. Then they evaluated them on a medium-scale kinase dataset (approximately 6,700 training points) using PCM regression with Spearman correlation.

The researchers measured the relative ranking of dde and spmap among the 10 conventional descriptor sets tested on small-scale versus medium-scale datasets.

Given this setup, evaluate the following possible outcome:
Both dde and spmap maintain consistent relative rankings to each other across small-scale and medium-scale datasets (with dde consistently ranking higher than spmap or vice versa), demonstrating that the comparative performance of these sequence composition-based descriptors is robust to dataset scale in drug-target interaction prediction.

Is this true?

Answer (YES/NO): NO